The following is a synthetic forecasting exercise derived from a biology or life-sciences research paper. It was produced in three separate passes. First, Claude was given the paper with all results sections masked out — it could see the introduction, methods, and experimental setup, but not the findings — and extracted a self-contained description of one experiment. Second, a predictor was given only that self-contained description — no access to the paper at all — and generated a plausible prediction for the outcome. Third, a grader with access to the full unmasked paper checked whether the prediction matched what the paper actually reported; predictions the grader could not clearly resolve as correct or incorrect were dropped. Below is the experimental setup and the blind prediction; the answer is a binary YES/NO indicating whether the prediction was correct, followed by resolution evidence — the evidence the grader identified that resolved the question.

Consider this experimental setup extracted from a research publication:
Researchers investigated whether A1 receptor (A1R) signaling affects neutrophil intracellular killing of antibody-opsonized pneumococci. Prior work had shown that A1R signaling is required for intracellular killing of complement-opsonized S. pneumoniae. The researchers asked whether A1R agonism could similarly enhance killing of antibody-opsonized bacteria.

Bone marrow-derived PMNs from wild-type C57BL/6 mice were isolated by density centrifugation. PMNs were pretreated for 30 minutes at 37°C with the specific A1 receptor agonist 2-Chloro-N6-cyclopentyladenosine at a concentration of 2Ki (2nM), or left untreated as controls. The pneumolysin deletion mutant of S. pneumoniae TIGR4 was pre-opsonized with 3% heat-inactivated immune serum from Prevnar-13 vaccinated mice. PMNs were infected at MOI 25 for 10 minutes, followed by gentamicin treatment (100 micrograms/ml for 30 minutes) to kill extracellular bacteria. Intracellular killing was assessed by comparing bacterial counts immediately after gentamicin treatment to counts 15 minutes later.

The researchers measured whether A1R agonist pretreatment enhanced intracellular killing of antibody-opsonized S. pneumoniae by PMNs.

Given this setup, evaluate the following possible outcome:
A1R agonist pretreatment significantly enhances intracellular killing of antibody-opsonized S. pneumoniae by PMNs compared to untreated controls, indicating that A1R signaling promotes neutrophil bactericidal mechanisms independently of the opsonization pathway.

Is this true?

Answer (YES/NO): NO